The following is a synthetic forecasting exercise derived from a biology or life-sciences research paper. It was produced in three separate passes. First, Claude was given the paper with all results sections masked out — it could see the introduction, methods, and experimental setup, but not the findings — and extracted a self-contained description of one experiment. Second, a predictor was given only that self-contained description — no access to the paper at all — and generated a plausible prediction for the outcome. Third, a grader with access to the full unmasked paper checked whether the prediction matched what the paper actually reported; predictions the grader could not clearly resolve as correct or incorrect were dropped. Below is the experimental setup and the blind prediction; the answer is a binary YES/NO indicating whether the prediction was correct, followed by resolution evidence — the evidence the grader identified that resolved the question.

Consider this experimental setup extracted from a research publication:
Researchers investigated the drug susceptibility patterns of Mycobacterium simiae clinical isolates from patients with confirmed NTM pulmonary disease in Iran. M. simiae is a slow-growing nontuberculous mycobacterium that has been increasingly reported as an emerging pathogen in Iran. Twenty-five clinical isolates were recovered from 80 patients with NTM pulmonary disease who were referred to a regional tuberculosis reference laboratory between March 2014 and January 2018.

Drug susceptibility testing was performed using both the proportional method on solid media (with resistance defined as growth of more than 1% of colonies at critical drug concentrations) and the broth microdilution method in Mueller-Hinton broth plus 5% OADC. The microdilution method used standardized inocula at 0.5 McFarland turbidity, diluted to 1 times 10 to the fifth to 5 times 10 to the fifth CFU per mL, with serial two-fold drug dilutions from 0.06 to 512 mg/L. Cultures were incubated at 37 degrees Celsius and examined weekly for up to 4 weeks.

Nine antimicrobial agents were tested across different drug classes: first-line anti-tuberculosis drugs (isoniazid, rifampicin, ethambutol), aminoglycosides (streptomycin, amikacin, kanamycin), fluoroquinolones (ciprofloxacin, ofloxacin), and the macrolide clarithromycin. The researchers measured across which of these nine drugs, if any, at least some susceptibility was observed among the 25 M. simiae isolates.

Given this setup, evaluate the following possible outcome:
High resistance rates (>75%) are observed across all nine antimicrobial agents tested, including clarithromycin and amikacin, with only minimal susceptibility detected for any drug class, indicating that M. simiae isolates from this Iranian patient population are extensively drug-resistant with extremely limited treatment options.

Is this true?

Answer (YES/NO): YES